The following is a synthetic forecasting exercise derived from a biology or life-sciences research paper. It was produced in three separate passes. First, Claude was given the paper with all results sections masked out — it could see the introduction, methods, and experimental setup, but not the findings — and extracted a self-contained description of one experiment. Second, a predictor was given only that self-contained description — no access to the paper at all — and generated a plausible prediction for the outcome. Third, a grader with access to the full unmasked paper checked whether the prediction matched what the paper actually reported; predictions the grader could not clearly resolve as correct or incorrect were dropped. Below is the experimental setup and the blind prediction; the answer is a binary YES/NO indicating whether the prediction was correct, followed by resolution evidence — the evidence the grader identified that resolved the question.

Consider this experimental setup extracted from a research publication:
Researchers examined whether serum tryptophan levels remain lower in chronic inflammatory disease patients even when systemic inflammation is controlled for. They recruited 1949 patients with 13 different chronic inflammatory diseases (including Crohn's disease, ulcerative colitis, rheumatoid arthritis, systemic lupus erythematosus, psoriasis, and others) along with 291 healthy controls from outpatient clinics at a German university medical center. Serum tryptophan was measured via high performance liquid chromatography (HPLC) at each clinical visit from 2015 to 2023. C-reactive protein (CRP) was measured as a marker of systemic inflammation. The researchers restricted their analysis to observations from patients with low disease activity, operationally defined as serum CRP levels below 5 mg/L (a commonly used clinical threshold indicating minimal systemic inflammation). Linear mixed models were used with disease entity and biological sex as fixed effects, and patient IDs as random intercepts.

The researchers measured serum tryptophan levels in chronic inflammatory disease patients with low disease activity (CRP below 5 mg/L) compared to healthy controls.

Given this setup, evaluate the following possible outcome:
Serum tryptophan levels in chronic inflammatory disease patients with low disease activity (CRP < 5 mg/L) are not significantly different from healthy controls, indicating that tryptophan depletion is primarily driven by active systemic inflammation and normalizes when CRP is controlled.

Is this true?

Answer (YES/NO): NO